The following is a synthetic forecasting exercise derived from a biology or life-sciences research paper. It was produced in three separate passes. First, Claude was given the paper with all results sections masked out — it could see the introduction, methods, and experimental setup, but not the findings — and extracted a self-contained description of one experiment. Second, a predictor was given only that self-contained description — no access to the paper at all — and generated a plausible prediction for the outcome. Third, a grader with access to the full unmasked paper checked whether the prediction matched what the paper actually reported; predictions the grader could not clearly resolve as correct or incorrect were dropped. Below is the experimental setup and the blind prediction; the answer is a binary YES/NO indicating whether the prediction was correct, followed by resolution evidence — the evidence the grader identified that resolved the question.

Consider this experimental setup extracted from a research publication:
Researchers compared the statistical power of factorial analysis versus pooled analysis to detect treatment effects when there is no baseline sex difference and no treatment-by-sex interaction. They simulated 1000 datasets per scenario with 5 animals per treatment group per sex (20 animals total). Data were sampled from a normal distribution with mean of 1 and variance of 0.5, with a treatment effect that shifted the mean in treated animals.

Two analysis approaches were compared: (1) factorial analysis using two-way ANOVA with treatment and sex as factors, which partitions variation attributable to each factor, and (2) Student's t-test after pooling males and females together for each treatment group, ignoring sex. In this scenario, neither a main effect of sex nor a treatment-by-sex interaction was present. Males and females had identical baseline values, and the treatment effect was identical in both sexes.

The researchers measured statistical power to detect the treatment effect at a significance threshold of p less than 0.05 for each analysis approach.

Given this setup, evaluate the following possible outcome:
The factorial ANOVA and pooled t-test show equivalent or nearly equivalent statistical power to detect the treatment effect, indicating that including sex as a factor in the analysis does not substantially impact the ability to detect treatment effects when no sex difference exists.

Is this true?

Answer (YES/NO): YES